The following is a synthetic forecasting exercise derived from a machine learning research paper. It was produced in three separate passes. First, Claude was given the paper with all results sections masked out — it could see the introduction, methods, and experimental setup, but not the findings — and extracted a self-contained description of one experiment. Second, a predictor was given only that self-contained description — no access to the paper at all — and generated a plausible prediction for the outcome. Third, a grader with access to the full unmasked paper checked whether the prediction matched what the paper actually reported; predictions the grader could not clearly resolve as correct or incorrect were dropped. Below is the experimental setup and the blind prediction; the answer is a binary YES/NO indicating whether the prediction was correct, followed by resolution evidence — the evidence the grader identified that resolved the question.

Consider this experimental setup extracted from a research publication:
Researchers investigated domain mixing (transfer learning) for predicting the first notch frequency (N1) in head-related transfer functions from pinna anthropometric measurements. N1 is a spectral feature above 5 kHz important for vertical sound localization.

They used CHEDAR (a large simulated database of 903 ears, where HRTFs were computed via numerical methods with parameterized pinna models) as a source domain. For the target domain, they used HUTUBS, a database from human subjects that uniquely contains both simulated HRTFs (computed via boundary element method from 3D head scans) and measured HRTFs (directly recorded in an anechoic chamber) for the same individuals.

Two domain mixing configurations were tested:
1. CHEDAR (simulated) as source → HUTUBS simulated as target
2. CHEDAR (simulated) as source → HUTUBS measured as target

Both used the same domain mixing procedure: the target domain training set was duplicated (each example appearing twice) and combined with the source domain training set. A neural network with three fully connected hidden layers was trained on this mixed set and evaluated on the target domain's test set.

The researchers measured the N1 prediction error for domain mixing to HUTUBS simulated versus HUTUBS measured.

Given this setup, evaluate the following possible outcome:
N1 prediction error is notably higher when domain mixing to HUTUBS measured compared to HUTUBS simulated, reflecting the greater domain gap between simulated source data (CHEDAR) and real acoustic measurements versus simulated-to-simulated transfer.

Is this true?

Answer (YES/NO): YES